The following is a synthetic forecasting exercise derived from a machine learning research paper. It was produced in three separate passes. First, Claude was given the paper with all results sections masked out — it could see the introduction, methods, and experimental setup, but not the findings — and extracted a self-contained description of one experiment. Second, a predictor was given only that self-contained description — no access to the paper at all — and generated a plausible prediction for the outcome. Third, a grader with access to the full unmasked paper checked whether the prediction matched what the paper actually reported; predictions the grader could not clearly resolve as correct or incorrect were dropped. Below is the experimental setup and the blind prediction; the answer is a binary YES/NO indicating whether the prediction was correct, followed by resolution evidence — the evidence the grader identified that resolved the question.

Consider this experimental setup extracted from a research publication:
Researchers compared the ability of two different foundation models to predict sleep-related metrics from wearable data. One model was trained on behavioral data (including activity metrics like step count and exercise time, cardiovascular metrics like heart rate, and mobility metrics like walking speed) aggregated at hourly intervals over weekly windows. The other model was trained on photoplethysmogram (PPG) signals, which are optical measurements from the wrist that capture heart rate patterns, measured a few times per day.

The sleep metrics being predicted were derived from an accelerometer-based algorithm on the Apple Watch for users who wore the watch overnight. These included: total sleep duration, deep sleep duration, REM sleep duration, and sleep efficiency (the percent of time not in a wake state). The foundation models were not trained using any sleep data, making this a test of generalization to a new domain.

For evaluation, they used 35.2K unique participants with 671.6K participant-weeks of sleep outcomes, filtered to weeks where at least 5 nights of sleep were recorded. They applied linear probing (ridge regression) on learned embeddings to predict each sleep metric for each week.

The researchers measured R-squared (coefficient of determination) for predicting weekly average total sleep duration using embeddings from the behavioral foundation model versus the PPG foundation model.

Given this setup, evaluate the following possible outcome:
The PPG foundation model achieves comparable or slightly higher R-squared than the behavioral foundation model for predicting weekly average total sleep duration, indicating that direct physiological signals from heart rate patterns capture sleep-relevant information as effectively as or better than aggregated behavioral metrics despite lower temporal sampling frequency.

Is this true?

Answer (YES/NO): NO